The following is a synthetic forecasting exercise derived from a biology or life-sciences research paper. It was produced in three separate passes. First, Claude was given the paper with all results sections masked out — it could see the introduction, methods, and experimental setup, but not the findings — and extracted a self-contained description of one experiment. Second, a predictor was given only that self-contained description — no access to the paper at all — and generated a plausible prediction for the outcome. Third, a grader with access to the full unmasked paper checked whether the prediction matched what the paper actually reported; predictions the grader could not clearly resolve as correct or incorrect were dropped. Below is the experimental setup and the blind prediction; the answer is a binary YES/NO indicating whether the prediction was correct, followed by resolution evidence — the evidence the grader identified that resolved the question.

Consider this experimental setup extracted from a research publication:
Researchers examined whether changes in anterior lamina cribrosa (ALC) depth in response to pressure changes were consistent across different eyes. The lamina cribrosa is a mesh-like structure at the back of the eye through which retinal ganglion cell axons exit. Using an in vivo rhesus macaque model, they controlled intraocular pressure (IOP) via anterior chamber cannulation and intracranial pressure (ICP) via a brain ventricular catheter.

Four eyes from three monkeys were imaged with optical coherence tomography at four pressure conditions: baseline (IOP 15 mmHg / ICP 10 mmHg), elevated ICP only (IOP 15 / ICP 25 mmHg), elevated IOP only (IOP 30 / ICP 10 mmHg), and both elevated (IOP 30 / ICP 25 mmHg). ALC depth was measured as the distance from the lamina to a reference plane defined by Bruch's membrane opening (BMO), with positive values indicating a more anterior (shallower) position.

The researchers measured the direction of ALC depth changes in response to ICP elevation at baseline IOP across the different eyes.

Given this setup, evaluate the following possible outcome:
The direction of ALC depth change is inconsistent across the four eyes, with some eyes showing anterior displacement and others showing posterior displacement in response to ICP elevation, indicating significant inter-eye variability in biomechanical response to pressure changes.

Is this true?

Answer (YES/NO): YES